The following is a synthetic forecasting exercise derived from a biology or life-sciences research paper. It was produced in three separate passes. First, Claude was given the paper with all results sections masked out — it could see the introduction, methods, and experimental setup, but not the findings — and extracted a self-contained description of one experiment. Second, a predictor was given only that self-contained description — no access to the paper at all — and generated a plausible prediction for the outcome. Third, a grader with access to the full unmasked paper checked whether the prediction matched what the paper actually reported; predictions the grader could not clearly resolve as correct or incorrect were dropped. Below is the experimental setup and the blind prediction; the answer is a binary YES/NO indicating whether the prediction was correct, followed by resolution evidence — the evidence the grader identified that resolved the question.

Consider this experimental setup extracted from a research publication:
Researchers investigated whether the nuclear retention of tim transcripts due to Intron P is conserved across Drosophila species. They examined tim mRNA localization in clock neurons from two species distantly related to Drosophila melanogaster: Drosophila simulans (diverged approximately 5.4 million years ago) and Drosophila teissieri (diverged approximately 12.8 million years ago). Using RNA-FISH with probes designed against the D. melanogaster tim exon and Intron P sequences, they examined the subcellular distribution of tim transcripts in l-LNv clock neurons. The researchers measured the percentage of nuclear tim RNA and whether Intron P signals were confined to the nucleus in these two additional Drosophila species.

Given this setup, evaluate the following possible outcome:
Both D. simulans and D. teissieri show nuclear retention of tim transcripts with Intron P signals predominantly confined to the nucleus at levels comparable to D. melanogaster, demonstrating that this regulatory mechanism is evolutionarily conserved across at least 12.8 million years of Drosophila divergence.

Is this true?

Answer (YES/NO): YES